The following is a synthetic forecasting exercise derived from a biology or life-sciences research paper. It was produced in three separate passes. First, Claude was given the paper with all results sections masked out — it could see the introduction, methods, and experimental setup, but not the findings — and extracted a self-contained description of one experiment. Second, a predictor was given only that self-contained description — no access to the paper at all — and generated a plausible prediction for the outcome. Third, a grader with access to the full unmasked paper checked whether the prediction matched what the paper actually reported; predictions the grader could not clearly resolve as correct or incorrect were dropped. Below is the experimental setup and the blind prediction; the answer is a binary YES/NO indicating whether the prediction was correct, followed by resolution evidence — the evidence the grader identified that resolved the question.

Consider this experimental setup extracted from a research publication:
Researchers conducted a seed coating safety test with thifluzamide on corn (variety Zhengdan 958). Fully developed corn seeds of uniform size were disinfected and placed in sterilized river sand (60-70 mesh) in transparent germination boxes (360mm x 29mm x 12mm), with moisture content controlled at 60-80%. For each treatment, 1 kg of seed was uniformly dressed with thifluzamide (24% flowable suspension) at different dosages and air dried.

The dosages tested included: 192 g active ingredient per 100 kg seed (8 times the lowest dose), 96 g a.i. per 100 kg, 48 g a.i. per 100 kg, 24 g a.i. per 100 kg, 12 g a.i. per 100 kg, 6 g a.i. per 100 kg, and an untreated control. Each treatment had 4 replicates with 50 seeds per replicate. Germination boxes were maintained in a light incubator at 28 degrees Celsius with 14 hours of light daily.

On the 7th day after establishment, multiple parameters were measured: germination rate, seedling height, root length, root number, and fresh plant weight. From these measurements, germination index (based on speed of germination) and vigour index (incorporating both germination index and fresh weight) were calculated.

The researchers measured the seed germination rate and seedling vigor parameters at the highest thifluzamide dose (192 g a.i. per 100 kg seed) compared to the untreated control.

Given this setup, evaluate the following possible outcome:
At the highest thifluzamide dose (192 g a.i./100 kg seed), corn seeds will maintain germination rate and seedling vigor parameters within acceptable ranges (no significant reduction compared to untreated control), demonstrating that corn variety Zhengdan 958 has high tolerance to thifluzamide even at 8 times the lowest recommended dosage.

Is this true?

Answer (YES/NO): NO